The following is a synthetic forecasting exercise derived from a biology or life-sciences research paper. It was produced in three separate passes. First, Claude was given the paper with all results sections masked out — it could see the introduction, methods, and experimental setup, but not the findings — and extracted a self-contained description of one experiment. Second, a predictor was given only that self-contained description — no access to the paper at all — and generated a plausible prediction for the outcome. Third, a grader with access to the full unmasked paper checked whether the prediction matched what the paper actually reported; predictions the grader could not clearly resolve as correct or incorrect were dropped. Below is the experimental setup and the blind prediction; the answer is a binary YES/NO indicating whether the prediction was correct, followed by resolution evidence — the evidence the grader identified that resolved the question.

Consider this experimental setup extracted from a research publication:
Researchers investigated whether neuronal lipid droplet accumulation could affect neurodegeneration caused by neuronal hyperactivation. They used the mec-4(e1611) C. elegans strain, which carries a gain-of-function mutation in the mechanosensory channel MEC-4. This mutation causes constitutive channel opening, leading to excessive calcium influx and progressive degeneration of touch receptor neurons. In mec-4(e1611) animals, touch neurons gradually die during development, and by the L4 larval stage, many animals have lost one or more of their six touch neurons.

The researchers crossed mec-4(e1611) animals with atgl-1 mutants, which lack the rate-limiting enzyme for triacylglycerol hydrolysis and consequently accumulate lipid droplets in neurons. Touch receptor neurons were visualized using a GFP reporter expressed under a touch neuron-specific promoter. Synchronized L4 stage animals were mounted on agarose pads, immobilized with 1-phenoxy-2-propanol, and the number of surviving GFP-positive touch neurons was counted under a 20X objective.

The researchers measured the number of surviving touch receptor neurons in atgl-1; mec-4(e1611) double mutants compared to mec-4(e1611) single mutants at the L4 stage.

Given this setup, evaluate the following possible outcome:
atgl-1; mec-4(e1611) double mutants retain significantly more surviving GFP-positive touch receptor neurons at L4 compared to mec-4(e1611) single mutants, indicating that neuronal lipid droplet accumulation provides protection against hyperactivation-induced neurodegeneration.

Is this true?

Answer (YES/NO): YES